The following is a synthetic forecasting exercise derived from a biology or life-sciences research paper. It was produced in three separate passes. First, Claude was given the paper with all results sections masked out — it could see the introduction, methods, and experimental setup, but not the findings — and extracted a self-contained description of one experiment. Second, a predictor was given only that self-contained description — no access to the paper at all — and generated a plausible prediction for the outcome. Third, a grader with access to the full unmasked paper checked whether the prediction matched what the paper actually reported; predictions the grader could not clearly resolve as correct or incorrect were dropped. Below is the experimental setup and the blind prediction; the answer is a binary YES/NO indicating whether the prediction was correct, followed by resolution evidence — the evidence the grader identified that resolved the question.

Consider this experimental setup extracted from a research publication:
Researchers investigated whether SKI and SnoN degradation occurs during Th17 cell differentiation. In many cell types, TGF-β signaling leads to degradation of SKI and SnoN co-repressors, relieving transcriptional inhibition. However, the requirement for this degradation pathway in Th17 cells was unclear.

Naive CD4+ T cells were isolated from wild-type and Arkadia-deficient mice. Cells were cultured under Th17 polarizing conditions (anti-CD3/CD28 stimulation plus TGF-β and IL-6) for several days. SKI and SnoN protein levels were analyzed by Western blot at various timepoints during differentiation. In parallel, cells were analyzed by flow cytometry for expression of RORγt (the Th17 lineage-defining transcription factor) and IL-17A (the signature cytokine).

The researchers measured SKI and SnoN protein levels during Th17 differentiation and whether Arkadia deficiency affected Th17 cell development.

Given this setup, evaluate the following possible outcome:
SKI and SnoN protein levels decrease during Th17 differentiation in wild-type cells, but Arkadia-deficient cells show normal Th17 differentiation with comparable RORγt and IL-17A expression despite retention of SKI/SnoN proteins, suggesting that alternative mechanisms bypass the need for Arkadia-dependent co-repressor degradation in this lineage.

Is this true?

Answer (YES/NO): YES